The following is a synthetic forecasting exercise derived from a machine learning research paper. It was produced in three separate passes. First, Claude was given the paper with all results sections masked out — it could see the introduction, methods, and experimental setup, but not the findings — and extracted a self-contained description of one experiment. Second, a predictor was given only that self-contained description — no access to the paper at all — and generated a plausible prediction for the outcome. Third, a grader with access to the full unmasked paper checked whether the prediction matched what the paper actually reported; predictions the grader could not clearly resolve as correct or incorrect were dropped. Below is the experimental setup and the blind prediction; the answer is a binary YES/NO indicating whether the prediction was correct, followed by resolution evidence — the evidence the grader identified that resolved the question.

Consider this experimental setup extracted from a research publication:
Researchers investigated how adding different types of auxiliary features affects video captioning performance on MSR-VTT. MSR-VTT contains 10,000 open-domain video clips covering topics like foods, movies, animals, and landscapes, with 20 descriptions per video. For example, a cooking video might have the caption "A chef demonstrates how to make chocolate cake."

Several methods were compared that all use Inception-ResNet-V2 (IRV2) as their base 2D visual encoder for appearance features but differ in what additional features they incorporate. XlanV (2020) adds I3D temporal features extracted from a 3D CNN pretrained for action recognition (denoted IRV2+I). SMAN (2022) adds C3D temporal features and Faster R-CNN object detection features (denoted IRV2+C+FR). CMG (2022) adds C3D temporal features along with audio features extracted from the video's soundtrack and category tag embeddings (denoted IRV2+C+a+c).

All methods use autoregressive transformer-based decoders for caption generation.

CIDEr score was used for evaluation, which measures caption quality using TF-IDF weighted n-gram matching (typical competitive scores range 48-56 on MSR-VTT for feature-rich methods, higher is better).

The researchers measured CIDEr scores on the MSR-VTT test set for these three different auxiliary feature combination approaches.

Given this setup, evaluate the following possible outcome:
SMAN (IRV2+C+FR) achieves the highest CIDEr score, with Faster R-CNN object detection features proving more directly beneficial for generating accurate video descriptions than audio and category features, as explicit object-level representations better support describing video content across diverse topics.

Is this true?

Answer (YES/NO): NO